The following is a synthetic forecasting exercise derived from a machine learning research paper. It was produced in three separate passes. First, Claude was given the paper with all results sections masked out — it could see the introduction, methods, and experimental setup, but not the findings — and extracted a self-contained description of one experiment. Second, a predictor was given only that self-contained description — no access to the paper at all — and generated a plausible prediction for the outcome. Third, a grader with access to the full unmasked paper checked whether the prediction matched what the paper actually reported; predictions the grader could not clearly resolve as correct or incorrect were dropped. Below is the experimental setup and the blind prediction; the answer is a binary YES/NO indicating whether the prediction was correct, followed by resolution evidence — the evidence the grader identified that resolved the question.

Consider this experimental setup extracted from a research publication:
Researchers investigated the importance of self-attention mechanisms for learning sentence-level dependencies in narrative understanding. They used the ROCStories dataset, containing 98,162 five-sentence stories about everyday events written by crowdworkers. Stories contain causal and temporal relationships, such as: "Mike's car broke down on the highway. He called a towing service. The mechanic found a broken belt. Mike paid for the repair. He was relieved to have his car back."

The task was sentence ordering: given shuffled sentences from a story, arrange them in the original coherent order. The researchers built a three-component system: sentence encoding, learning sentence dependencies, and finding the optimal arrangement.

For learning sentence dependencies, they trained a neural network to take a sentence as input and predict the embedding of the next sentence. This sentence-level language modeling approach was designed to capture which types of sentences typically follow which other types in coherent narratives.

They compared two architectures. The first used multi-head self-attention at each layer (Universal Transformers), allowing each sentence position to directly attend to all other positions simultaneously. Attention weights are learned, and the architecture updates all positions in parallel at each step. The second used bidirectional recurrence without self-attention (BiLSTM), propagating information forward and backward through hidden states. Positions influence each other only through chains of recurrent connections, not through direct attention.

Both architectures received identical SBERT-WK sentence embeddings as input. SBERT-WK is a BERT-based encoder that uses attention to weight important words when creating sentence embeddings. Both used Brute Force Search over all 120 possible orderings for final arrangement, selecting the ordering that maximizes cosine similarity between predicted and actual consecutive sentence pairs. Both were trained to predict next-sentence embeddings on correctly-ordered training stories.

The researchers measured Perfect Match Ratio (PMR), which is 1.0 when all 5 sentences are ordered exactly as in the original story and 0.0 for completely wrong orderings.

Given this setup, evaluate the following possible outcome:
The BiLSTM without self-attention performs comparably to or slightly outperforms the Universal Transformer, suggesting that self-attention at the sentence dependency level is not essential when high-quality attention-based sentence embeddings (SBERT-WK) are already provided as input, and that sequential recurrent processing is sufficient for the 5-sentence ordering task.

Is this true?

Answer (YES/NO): NO